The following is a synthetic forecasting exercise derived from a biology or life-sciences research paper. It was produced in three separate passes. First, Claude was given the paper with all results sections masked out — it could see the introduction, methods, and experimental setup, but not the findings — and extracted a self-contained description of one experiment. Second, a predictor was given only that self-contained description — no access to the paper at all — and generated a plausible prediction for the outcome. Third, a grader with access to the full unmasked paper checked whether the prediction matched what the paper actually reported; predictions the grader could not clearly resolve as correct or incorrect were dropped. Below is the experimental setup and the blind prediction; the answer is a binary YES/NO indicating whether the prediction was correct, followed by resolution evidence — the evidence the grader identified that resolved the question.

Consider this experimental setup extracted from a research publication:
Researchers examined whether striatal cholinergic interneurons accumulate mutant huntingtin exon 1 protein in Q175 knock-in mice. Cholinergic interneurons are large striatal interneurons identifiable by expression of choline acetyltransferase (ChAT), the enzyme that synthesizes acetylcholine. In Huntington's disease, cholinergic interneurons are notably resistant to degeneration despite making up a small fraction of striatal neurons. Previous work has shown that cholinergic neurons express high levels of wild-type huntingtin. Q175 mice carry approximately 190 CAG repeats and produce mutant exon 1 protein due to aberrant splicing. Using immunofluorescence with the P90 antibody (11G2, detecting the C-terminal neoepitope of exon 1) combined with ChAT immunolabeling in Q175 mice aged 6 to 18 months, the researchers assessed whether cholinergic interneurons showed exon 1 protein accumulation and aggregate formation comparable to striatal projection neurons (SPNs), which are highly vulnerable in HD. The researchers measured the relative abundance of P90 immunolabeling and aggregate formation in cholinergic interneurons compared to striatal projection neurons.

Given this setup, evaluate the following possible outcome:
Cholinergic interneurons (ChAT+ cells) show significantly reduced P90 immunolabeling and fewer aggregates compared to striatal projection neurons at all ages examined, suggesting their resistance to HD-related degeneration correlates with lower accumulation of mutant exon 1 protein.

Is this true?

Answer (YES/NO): YES